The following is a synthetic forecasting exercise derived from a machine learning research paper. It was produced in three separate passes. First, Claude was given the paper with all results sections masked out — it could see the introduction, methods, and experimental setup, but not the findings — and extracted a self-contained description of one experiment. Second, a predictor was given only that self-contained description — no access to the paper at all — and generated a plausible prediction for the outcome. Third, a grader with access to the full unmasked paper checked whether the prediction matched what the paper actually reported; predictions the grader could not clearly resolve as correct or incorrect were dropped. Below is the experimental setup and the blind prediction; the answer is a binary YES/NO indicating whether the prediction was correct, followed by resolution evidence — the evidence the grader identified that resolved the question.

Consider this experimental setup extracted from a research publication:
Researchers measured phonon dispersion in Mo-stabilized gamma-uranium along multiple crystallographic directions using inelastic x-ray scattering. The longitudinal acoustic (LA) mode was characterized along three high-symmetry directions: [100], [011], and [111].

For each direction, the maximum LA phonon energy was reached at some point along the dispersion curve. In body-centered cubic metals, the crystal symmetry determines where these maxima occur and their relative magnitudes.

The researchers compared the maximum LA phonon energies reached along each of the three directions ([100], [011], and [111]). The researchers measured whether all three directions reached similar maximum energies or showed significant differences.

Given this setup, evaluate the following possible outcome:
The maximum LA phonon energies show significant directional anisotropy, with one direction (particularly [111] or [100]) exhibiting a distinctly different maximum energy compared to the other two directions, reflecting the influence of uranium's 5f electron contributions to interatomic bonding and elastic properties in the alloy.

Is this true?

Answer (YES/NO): YES